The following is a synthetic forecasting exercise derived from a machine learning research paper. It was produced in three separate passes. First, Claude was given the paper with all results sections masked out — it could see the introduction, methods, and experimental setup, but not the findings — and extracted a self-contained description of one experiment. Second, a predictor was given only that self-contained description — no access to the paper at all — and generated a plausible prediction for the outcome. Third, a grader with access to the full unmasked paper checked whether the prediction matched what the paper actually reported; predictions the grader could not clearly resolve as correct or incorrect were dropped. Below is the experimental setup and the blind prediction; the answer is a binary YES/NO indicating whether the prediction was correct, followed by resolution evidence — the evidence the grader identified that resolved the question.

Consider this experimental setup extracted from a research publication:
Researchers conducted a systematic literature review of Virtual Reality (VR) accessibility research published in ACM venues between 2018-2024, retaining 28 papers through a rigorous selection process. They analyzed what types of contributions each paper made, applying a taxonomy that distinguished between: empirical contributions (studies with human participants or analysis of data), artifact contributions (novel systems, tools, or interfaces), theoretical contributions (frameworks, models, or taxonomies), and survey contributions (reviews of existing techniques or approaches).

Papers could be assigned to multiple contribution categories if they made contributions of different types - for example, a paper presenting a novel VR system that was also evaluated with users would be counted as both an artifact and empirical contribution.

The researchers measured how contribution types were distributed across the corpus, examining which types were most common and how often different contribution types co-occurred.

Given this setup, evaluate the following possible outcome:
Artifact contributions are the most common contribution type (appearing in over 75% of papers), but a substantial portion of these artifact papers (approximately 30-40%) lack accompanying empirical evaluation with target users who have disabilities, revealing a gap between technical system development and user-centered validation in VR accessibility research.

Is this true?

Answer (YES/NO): NO